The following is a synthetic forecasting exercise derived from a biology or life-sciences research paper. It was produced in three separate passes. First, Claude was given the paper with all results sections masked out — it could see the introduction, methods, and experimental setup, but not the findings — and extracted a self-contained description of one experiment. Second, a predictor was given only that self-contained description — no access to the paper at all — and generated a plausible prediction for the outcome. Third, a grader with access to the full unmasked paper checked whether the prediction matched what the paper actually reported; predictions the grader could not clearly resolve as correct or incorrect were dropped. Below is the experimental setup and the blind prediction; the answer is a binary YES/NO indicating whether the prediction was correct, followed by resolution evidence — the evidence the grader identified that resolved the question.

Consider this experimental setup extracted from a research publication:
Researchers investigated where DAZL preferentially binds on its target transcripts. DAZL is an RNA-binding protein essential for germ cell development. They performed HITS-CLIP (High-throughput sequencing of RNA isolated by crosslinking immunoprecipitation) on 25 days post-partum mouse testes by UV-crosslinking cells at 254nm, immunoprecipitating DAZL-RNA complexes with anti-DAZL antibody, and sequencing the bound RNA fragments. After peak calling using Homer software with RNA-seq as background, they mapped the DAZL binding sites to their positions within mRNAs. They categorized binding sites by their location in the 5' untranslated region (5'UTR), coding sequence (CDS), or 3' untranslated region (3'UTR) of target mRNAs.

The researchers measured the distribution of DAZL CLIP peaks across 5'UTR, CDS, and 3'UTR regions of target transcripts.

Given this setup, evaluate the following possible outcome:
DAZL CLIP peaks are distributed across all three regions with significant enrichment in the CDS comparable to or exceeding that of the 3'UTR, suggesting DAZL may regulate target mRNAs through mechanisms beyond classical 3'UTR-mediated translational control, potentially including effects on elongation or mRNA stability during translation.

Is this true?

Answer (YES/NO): NO